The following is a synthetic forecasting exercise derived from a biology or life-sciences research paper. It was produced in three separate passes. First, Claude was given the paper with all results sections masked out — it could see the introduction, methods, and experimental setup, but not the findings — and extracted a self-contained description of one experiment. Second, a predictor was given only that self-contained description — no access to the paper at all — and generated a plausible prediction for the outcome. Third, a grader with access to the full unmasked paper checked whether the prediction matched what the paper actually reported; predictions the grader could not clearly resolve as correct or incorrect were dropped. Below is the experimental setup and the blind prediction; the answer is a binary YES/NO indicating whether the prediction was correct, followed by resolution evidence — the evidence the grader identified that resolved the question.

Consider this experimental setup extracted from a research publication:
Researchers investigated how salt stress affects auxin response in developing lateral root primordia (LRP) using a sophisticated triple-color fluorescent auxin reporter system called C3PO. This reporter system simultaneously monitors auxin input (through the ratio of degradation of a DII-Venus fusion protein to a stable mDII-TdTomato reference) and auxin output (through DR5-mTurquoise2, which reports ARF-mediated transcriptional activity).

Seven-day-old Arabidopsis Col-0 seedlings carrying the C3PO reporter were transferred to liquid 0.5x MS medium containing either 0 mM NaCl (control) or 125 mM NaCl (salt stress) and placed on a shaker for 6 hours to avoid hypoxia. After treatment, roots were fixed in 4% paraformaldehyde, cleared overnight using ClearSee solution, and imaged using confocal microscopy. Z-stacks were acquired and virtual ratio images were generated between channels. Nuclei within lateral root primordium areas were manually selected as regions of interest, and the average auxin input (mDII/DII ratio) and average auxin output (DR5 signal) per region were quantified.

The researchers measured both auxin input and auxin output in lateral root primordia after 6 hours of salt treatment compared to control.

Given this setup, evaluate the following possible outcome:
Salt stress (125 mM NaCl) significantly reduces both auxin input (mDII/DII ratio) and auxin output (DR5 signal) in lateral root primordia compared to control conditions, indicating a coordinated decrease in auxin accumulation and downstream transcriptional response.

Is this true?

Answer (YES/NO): NO